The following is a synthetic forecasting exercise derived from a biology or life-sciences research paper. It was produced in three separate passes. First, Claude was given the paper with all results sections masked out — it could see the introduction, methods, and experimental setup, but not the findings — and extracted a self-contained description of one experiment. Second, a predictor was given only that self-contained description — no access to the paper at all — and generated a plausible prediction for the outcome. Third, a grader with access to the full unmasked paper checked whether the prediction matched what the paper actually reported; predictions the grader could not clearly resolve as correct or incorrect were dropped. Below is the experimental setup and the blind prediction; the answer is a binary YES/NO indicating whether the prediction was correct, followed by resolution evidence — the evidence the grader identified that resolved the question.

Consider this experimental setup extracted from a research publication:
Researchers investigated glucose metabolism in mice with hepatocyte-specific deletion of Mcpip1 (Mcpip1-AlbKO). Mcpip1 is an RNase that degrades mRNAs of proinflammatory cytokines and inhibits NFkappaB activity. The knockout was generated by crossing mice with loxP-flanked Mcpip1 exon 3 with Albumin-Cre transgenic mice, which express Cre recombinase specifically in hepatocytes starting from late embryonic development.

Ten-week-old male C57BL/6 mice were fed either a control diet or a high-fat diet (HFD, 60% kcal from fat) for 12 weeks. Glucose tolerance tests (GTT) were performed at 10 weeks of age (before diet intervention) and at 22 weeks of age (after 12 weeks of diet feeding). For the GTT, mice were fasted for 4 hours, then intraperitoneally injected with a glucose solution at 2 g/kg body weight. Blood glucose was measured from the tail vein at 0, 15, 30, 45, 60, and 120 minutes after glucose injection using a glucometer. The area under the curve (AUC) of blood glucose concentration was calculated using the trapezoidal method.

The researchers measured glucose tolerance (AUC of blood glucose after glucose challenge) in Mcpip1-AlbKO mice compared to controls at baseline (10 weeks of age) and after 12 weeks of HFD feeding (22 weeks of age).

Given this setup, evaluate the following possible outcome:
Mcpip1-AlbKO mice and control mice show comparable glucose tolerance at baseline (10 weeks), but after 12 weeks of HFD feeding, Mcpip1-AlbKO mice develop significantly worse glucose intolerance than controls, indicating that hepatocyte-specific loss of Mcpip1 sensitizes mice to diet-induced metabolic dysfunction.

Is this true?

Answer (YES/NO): NO